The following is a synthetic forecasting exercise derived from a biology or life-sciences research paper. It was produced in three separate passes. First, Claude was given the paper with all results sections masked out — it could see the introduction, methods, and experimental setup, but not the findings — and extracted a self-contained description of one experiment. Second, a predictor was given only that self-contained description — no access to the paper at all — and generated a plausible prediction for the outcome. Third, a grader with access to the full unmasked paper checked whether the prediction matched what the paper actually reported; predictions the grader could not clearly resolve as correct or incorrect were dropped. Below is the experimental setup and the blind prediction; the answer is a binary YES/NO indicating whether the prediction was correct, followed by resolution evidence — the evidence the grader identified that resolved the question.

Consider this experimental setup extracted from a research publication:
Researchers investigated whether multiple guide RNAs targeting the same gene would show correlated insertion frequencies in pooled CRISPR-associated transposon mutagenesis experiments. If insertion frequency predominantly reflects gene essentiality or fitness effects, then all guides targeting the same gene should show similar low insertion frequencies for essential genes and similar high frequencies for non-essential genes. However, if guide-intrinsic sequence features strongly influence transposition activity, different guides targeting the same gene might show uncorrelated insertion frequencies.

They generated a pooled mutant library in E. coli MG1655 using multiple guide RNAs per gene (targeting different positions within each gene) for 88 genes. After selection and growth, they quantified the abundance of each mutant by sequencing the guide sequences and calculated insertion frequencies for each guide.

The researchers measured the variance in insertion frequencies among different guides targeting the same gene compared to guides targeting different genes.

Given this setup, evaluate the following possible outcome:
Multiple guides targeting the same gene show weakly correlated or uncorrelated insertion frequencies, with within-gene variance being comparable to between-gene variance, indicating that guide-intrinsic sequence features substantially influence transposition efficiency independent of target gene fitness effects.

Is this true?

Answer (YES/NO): YES